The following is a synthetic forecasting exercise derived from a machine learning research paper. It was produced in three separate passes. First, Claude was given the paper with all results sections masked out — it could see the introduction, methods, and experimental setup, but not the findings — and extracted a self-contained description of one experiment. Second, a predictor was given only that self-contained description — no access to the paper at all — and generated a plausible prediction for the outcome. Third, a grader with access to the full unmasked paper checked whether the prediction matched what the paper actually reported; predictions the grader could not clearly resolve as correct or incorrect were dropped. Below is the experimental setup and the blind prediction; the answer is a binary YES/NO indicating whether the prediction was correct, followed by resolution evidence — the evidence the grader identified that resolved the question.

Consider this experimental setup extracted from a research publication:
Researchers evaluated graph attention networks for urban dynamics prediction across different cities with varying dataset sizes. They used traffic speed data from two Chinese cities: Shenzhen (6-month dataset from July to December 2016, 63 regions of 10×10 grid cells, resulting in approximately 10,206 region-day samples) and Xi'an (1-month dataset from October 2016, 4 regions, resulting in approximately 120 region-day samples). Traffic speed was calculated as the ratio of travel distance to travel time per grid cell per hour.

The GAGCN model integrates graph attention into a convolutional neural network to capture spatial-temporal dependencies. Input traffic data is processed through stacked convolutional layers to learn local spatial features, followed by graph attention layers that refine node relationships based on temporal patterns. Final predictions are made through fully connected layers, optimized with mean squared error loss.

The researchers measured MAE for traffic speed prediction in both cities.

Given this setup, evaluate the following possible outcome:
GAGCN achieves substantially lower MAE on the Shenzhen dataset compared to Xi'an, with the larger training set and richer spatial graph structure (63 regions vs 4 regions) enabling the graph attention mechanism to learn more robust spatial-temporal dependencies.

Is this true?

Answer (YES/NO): YES